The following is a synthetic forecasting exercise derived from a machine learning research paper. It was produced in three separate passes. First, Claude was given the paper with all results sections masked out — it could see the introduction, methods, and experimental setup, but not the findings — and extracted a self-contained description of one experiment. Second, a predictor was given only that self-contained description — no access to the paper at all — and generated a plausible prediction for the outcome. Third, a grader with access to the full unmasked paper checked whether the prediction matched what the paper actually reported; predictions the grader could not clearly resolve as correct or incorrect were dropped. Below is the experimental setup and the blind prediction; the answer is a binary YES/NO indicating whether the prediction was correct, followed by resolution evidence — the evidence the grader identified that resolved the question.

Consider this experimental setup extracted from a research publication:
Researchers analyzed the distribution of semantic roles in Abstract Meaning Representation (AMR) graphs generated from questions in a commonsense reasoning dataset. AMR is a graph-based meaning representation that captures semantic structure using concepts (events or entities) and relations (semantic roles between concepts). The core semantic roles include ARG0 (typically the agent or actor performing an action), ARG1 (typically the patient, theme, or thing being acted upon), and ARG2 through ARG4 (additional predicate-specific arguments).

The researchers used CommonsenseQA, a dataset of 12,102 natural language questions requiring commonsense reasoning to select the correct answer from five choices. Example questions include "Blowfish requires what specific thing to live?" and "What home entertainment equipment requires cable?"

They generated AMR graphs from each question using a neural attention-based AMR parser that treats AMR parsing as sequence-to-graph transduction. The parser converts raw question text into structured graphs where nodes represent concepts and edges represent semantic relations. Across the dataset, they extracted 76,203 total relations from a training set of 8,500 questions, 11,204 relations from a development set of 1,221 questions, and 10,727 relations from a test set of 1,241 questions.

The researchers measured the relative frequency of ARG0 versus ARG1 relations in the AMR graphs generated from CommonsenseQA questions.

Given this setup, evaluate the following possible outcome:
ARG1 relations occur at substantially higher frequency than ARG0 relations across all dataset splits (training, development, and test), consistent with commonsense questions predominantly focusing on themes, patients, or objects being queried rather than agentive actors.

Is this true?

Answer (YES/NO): YES